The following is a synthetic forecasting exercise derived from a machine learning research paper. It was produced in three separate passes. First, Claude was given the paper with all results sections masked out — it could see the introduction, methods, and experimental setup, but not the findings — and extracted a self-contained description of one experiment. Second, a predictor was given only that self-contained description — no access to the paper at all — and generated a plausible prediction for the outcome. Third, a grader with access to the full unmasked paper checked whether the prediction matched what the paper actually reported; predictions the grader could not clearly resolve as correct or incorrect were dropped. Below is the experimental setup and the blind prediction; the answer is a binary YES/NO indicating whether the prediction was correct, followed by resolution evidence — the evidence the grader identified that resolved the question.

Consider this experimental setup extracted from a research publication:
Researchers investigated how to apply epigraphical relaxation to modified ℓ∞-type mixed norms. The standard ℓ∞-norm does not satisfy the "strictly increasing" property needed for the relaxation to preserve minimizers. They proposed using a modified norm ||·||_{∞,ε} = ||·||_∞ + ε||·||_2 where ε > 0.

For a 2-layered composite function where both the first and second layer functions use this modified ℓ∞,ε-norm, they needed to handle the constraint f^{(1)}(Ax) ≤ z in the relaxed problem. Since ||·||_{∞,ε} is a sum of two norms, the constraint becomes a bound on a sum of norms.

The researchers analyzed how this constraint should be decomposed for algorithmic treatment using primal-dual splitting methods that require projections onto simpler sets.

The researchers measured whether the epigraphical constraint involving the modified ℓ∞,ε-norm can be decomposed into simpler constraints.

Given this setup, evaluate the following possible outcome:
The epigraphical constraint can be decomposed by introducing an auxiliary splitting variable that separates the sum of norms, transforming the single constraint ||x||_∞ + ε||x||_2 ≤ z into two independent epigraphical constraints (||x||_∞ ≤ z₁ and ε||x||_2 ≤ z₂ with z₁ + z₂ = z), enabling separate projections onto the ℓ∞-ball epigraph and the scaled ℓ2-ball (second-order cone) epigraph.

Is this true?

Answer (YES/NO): NO